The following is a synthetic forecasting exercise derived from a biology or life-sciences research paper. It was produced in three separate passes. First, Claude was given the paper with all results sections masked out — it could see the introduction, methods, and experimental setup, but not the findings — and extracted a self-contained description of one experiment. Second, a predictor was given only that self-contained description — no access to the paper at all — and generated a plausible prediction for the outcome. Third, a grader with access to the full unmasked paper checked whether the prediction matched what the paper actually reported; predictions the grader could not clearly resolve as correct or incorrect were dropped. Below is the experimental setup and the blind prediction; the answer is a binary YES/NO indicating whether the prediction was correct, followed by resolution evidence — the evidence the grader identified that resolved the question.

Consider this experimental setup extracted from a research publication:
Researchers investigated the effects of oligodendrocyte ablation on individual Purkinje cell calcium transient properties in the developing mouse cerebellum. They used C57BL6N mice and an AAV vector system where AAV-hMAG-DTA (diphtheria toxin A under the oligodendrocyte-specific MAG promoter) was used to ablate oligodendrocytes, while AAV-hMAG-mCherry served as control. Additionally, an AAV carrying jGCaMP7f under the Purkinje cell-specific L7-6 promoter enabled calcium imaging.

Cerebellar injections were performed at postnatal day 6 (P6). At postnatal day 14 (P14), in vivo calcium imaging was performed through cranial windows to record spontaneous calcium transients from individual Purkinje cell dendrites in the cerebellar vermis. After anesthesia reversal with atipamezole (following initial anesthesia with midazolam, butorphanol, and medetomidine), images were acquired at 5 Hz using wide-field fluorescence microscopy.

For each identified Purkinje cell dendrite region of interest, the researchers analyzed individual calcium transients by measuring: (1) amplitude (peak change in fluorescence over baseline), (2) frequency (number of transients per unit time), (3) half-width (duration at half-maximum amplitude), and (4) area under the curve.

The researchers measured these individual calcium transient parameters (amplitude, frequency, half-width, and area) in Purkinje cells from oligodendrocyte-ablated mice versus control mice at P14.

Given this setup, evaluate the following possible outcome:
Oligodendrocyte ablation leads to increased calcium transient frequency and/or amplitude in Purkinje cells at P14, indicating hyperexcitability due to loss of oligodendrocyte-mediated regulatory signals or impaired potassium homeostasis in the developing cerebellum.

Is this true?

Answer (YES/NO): NO